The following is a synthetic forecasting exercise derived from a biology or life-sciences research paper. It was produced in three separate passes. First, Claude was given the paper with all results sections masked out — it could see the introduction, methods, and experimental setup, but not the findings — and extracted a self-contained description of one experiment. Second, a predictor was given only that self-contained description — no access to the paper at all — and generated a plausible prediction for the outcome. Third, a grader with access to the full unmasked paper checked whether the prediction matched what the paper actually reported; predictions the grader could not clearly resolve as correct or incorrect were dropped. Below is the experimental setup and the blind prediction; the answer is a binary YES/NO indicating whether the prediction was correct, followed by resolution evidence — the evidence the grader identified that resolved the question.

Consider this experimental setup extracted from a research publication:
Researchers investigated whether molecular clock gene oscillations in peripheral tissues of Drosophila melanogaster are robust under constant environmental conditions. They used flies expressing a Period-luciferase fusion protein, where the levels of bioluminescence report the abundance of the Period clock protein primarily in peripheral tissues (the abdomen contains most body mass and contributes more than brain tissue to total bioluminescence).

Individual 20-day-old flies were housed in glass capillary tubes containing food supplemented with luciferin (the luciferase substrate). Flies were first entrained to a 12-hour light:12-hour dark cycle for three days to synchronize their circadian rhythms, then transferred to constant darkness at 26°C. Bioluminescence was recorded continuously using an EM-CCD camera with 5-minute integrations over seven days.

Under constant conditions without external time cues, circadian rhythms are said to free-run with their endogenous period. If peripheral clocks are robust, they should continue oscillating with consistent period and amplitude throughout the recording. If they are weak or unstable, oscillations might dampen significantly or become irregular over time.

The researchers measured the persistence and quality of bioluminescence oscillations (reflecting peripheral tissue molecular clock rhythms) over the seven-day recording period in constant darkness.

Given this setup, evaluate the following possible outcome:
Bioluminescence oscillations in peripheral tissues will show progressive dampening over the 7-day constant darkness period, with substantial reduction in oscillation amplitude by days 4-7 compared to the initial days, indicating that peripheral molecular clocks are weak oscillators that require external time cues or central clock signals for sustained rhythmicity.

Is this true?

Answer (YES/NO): NO